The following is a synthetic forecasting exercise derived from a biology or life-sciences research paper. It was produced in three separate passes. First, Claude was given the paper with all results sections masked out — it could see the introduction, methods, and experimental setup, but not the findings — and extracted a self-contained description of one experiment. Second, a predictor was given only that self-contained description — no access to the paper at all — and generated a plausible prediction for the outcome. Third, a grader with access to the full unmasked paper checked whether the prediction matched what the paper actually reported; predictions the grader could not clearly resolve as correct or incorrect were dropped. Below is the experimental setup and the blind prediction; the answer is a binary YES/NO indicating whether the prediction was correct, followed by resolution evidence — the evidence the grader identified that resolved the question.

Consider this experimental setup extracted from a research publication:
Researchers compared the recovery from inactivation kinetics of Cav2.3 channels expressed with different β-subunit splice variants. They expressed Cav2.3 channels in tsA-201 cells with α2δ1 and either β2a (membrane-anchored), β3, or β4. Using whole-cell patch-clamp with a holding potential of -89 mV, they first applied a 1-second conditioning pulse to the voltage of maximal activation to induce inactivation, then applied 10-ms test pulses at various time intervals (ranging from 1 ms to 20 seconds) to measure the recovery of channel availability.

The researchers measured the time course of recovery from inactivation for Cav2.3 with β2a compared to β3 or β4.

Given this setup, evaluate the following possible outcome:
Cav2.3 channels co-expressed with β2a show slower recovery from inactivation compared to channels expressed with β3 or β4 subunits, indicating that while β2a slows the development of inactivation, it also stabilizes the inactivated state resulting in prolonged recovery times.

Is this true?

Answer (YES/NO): NO